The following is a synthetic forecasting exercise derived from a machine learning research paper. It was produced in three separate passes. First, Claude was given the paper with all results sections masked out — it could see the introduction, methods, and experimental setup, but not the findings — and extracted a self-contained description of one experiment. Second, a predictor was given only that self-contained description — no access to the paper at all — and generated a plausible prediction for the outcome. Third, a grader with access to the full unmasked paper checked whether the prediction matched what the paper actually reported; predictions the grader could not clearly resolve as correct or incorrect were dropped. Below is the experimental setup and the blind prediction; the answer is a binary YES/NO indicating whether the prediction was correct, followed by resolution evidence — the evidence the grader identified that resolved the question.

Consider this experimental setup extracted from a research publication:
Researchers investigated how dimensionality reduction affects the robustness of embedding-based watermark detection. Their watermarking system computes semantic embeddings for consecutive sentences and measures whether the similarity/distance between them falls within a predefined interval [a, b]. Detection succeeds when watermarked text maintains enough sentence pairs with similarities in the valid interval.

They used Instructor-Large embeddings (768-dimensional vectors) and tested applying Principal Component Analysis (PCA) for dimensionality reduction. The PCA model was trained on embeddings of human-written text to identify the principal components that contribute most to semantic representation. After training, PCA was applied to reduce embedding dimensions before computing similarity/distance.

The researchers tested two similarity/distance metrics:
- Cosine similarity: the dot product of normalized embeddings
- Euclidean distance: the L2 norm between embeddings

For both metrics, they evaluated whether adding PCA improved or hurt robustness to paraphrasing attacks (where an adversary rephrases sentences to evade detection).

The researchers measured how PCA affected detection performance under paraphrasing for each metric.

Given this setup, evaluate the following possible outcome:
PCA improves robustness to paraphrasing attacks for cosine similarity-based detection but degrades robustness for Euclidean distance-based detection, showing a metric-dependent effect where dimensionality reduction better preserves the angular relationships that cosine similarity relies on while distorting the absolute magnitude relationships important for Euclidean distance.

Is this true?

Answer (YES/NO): NO